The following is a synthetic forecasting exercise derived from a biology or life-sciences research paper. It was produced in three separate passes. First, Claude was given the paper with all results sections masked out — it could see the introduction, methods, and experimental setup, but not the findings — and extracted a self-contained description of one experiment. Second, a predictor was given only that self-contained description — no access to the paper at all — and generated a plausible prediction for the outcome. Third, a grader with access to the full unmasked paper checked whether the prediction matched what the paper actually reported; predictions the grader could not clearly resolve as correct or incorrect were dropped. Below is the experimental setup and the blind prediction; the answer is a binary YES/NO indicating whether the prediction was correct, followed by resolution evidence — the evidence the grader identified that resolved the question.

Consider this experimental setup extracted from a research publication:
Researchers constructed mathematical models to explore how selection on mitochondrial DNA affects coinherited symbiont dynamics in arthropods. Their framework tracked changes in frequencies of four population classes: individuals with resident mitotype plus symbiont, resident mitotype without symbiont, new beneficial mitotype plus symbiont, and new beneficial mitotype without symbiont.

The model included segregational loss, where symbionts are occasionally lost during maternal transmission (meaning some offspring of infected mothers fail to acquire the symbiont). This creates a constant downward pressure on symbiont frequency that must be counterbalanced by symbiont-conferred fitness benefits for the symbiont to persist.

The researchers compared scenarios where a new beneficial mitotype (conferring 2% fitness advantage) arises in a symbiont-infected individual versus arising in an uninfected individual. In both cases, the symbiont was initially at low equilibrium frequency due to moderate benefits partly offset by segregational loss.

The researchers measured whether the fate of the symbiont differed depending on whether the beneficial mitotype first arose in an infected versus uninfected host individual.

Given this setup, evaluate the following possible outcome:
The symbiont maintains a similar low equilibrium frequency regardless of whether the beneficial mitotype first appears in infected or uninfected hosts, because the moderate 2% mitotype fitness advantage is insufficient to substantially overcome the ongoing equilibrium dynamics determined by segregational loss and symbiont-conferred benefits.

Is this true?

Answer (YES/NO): NO